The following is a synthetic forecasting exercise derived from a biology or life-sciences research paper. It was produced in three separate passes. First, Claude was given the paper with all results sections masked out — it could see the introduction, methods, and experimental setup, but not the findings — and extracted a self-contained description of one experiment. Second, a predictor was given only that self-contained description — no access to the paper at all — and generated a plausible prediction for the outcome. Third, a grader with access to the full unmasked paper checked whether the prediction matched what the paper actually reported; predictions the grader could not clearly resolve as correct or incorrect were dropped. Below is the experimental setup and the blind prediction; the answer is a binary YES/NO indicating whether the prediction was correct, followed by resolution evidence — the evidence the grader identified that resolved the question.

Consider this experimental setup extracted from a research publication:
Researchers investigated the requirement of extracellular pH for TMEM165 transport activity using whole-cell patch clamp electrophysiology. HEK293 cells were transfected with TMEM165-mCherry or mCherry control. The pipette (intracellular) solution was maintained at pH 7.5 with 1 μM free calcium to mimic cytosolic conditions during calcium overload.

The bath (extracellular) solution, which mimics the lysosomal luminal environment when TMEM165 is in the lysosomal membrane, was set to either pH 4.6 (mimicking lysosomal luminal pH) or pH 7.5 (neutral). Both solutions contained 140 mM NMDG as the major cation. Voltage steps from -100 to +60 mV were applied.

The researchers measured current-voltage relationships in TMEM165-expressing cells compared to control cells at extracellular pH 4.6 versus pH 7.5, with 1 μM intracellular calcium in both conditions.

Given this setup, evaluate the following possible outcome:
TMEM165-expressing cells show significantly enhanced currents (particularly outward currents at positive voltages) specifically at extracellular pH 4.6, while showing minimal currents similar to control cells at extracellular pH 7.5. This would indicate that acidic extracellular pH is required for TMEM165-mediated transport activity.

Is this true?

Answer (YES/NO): NO